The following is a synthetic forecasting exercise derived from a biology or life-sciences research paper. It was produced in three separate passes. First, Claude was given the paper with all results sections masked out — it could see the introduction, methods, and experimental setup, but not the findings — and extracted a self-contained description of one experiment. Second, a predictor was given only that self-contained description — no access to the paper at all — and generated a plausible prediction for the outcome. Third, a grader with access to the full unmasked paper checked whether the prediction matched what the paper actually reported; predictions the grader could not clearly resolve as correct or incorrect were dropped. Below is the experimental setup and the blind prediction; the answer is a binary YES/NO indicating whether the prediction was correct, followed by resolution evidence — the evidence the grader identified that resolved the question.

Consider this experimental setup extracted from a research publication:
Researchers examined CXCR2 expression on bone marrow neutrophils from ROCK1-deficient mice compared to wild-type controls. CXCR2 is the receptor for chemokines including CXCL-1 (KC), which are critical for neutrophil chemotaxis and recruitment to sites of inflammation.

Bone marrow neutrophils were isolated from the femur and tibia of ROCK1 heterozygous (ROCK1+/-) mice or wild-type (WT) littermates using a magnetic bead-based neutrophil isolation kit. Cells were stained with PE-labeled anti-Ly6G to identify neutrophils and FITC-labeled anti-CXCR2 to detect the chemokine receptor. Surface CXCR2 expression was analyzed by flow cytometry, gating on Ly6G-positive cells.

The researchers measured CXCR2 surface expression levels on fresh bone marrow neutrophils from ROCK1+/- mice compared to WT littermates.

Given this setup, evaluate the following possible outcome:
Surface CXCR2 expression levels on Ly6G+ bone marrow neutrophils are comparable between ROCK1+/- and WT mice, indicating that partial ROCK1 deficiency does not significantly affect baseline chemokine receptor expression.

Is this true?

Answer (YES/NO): YES